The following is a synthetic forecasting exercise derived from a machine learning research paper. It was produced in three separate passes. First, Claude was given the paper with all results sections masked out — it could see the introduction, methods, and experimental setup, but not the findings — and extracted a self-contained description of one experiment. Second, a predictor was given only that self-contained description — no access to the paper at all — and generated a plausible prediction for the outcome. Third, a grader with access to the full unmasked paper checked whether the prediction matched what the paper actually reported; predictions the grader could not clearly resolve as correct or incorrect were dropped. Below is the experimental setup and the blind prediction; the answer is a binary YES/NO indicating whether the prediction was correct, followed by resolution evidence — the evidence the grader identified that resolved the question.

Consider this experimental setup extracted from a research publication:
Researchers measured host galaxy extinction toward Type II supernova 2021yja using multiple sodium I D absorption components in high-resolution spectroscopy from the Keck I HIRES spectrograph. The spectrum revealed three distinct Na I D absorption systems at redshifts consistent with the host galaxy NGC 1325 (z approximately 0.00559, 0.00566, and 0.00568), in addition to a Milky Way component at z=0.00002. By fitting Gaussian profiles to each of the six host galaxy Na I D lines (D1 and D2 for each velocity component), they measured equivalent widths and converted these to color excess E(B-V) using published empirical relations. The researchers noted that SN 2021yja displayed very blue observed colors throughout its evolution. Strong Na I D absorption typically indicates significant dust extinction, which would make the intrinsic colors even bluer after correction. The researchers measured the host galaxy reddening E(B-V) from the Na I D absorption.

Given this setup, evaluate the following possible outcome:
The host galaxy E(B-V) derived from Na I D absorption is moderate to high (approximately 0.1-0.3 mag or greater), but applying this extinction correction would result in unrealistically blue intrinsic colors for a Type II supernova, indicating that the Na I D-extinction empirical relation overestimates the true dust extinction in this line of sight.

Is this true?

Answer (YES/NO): NO